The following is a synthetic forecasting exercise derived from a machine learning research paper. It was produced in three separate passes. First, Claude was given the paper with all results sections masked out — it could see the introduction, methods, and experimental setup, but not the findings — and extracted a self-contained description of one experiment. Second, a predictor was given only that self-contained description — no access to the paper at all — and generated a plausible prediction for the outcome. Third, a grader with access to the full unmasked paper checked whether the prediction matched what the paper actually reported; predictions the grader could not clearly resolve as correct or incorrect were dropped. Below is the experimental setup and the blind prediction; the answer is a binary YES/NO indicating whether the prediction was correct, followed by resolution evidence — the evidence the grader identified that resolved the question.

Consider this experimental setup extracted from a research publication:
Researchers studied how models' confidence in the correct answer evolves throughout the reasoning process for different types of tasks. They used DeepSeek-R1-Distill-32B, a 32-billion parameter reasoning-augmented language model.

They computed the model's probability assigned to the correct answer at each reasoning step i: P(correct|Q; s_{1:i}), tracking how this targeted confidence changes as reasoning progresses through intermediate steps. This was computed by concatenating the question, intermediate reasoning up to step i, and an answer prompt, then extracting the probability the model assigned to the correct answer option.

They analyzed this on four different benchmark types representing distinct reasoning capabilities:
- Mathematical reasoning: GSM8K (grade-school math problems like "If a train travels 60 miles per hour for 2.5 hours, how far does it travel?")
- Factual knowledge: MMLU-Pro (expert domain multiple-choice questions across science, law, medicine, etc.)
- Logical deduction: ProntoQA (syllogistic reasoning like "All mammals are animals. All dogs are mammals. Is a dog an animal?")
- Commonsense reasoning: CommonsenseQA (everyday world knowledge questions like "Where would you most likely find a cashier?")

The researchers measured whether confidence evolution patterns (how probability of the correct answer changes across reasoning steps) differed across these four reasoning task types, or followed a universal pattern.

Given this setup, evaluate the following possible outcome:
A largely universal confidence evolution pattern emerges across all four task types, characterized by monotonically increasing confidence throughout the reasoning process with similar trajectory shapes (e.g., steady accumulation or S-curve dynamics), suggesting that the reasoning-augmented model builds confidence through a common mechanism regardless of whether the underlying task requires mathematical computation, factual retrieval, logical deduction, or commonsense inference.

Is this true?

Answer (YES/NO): NO